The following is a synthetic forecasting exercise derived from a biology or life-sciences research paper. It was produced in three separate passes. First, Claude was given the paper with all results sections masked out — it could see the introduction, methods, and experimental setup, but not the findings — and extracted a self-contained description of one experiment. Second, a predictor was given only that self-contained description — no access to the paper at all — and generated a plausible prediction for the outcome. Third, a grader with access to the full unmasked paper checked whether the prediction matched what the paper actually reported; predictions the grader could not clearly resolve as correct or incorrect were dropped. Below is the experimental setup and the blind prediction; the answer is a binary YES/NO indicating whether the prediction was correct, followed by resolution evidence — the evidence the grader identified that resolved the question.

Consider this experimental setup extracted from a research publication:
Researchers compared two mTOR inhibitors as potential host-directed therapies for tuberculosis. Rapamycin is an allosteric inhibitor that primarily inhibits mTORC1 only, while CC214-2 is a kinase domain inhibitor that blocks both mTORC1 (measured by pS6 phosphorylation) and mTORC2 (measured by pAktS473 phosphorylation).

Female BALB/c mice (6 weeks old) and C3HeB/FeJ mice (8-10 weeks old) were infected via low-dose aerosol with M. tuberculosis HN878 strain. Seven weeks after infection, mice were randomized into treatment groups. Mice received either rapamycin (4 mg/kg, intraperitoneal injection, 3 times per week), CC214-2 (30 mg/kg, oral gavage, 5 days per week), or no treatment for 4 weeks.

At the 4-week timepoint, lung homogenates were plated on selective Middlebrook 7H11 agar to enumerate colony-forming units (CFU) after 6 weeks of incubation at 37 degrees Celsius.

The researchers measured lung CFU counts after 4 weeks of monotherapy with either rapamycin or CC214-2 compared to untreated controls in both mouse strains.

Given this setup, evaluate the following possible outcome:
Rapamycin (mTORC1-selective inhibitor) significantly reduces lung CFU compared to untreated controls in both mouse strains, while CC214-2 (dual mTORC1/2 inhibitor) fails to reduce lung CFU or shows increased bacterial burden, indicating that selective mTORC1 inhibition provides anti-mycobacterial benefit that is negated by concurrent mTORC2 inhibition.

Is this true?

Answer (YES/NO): NO